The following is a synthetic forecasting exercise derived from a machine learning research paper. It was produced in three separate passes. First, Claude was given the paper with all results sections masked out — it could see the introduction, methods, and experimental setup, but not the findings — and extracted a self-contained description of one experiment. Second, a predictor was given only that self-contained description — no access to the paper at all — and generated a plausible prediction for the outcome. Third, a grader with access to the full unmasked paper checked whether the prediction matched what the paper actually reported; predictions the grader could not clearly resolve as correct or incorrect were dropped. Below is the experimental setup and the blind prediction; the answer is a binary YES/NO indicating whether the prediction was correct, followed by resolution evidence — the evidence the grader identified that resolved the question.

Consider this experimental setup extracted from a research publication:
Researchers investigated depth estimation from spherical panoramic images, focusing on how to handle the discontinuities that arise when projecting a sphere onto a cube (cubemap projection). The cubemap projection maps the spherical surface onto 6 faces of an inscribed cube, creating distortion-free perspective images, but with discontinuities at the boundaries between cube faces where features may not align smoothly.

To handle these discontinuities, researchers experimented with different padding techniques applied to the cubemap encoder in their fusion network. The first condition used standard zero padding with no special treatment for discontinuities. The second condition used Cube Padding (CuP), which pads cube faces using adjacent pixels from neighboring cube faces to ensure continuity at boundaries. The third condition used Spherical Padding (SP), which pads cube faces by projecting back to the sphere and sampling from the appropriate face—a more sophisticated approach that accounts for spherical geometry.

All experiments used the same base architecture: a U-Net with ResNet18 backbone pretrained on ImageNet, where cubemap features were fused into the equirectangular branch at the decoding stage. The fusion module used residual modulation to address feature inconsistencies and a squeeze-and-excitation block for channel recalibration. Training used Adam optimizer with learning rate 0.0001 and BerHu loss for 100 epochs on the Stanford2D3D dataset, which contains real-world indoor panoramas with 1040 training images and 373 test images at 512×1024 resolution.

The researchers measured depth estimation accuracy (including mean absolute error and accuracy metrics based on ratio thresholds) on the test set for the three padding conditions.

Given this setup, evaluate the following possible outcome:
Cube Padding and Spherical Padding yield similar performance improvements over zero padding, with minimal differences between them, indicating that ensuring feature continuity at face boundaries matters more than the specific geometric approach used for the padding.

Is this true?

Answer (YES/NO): NO